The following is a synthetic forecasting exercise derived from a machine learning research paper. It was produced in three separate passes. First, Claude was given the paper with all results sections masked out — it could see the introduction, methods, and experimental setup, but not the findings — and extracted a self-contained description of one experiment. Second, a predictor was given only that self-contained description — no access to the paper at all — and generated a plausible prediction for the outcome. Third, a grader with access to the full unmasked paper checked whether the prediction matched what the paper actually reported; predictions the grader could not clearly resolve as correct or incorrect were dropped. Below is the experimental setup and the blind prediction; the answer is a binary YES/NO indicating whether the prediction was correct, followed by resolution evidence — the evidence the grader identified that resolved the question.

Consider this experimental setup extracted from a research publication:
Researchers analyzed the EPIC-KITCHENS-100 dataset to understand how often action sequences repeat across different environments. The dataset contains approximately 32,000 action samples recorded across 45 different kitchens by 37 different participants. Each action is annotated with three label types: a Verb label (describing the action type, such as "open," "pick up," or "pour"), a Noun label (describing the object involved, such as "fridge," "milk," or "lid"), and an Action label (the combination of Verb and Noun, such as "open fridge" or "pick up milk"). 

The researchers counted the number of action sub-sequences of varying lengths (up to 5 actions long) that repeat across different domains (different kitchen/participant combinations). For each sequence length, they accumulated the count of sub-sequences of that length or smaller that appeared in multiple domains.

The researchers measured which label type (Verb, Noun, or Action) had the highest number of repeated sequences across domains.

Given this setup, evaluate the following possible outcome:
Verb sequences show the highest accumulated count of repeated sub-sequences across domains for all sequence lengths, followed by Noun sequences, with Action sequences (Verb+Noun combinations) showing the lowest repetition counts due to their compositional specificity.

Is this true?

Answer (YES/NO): YES